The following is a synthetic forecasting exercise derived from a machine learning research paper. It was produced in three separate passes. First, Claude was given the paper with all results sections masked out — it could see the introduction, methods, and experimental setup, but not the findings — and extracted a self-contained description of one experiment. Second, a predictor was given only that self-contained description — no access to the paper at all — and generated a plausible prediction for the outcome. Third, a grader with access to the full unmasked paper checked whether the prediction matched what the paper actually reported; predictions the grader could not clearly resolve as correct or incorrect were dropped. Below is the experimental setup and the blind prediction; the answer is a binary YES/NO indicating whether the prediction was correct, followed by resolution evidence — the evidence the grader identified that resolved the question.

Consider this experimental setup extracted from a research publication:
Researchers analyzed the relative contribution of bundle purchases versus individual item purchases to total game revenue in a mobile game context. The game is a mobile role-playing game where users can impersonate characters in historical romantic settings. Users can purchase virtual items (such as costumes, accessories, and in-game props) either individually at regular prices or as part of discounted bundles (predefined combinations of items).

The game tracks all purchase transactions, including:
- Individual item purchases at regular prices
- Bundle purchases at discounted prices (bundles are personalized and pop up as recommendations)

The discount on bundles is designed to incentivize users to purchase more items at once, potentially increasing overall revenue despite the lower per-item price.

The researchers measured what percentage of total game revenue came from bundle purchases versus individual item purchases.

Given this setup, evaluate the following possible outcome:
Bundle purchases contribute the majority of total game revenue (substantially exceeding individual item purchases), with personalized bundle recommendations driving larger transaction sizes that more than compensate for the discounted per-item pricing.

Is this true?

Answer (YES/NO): YES